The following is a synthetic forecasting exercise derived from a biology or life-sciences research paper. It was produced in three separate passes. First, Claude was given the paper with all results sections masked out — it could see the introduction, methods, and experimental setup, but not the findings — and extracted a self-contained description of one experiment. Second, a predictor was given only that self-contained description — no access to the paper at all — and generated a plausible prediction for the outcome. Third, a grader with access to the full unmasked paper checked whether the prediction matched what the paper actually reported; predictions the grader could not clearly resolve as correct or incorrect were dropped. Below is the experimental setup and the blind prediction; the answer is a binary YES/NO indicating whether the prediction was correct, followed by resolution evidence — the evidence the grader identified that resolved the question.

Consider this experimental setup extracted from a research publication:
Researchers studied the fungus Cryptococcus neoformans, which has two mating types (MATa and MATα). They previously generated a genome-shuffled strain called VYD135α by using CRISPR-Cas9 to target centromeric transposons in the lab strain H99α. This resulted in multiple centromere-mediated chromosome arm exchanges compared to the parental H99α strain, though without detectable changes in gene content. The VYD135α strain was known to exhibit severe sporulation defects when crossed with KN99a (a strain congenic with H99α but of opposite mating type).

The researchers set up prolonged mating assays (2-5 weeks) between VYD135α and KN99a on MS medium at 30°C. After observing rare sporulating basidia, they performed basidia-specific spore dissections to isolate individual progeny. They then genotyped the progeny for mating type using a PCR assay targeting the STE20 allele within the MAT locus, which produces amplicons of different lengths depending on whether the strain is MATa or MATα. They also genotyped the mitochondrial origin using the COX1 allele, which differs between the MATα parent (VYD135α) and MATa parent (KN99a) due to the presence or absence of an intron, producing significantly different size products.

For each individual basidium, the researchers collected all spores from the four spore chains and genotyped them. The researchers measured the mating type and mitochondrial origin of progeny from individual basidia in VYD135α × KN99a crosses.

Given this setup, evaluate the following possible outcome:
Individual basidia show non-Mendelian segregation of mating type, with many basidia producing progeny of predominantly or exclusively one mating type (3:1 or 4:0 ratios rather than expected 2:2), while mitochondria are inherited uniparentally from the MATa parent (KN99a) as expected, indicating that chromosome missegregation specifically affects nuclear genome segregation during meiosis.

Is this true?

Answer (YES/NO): NO